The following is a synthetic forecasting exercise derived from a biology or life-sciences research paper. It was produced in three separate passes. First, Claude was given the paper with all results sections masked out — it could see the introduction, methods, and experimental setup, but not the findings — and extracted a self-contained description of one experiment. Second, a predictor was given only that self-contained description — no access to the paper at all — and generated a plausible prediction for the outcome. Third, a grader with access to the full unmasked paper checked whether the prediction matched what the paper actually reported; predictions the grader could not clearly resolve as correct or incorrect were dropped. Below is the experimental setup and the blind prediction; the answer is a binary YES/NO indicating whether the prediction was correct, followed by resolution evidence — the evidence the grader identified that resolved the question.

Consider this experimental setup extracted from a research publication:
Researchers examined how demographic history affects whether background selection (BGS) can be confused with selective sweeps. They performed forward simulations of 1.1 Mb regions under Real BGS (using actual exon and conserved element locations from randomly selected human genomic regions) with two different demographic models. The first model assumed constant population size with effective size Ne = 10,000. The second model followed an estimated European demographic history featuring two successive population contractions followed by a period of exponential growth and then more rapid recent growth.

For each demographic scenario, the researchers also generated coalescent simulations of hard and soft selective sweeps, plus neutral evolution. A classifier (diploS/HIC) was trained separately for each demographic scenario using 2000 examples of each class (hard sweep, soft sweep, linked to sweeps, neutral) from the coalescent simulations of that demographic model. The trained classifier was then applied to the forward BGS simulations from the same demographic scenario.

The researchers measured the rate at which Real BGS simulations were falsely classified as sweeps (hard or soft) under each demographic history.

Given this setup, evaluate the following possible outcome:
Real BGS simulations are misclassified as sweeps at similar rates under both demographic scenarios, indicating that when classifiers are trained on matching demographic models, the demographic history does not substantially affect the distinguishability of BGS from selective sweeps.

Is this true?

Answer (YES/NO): YES